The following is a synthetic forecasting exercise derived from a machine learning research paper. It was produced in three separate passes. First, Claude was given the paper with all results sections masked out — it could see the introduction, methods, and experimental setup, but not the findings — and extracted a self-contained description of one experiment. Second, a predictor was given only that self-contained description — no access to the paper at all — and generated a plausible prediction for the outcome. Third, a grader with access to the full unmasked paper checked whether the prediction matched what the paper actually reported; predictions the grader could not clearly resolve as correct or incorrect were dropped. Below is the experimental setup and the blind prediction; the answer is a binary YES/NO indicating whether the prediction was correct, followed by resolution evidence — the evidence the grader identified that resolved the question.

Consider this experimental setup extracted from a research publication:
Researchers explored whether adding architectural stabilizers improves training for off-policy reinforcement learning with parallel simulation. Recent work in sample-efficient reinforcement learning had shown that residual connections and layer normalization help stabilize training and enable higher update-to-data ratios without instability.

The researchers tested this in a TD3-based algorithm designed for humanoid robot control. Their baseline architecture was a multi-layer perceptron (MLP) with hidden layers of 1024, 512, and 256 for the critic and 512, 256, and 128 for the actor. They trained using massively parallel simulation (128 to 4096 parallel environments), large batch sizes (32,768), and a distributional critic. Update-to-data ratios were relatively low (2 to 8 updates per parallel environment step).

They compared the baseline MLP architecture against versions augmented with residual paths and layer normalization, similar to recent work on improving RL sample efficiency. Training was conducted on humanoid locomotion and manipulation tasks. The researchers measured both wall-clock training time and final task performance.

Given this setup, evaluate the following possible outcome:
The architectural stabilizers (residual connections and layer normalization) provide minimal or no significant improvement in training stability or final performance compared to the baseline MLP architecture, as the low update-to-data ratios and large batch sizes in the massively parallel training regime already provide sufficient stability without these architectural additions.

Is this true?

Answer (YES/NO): YES